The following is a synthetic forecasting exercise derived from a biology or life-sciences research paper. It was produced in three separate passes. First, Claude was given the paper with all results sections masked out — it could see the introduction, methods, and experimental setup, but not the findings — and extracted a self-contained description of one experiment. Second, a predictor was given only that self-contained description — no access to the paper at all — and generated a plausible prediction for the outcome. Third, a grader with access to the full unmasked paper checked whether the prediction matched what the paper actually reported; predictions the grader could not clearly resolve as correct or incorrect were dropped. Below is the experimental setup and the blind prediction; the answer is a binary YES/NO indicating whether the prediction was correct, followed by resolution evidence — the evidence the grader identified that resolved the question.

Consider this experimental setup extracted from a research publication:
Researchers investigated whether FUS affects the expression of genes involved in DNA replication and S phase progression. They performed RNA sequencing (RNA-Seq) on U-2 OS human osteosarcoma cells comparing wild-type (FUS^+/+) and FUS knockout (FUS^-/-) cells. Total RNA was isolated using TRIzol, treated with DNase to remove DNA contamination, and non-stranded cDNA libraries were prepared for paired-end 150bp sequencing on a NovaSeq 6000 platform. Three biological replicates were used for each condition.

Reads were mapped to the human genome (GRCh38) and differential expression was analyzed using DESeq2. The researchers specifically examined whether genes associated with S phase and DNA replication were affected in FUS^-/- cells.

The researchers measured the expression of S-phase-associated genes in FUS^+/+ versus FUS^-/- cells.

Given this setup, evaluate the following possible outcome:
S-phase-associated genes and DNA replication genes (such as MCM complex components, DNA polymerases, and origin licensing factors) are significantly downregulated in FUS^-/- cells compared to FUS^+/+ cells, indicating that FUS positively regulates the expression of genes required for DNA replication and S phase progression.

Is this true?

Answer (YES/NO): YES